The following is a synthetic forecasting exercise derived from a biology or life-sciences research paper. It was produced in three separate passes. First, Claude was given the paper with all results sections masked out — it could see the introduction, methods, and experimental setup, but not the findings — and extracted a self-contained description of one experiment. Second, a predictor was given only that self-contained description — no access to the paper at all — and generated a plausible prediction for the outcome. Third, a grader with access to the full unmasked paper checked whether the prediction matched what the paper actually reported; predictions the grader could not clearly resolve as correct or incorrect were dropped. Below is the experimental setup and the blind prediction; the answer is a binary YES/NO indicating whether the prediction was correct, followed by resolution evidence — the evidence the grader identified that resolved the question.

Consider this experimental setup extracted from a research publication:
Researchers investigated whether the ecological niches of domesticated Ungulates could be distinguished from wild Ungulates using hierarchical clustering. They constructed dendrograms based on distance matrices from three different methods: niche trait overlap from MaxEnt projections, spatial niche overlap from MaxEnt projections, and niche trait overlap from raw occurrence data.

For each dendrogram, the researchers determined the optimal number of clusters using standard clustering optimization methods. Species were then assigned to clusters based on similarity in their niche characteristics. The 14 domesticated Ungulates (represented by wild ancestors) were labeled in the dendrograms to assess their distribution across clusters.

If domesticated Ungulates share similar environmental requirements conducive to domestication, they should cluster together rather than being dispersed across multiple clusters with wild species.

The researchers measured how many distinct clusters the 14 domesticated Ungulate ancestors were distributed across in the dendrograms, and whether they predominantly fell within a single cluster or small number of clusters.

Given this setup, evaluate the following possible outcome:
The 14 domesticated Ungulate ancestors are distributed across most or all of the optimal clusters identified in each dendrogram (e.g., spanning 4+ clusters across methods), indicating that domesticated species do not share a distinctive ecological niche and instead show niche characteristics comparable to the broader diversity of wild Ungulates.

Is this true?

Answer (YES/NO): YES